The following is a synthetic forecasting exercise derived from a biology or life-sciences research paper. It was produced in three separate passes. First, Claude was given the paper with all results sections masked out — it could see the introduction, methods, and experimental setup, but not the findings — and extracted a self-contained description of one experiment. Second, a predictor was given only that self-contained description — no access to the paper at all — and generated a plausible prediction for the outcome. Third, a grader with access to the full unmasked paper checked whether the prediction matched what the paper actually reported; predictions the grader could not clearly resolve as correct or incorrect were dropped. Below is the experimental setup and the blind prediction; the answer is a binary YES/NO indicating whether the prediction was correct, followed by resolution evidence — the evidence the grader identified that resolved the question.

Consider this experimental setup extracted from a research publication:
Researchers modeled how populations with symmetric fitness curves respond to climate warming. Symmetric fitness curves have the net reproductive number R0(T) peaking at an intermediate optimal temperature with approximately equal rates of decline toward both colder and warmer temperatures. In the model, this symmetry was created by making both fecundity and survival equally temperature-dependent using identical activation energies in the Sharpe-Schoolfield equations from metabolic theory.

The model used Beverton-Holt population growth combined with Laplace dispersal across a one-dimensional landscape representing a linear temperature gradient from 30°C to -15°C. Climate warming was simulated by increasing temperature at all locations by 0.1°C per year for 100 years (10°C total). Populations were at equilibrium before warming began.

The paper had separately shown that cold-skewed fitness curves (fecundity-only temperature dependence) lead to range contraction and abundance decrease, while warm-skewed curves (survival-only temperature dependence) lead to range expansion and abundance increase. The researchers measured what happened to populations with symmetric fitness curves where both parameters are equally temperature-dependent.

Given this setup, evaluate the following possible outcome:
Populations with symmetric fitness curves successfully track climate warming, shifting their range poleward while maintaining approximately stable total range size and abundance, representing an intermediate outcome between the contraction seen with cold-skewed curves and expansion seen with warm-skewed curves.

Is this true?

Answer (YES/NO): NO